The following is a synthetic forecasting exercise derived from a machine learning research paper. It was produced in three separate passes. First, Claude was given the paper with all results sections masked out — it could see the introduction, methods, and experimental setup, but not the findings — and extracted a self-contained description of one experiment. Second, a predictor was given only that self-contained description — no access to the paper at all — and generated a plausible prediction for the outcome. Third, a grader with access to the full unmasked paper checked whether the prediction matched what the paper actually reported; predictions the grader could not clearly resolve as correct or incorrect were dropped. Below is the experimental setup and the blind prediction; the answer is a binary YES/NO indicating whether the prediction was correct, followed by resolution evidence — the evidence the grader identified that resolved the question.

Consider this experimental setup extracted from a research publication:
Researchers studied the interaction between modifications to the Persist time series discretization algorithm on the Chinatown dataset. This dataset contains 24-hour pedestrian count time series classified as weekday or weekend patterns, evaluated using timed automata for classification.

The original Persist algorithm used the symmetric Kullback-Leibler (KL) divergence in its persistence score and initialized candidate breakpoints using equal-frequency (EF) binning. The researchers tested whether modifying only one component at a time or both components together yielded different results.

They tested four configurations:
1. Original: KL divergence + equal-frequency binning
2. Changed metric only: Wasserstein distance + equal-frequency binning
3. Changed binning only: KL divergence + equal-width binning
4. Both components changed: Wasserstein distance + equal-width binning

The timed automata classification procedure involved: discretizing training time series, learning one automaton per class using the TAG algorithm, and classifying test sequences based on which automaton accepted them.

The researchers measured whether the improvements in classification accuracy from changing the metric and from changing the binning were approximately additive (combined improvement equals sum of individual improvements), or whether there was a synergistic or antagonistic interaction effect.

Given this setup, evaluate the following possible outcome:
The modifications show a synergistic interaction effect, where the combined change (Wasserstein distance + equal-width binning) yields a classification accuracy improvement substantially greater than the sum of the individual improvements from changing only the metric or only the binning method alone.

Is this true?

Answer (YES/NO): YES